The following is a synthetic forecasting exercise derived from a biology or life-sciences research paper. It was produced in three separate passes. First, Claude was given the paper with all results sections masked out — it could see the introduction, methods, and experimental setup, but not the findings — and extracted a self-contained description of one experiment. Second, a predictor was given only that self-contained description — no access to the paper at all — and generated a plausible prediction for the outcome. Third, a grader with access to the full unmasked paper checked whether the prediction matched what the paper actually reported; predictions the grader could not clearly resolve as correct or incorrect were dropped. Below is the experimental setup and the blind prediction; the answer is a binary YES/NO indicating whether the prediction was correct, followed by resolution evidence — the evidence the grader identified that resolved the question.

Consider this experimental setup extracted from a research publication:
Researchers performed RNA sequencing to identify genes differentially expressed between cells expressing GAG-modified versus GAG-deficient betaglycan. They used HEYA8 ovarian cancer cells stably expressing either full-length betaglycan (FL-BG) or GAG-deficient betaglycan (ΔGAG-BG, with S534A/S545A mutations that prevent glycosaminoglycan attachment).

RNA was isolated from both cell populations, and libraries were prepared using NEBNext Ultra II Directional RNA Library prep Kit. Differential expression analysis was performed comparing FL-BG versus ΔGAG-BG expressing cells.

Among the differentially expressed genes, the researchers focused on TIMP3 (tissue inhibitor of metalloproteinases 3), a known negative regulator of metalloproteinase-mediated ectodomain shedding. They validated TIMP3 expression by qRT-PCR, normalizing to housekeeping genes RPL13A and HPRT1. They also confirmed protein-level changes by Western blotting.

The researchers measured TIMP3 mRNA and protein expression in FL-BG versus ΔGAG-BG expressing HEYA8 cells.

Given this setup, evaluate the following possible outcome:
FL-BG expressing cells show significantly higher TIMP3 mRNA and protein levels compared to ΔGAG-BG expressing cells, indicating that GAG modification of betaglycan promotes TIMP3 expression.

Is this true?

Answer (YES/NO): NO